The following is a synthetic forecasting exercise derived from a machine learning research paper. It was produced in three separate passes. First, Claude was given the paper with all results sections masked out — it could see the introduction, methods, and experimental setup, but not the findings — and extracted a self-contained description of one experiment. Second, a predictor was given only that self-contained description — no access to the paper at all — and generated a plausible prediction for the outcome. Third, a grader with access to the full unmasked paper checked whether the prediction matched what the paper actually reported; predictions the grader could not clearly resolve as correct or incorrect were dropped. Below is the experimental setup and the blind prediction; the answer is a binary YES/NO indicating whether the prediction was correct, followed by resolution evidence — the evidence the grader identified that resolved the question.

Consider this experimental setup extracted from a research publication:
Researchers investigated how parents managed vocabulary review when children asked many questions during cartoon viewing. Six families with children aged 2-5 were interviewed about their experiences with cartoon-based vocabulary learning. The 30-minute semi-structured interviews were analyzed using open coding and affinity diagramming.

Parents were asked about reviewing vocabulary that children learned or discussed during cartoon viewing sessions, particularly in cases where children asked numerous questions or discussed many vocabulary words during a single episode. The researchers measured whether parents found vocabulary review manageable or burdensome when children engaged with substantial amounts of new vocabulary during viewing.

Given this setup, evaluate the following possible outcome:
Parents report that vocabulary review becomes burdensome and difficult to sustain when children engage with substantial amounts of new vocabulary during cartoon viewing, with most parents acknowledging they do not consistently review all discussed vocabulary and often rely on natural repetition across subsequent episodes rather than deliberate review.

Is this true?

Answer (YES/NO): NO